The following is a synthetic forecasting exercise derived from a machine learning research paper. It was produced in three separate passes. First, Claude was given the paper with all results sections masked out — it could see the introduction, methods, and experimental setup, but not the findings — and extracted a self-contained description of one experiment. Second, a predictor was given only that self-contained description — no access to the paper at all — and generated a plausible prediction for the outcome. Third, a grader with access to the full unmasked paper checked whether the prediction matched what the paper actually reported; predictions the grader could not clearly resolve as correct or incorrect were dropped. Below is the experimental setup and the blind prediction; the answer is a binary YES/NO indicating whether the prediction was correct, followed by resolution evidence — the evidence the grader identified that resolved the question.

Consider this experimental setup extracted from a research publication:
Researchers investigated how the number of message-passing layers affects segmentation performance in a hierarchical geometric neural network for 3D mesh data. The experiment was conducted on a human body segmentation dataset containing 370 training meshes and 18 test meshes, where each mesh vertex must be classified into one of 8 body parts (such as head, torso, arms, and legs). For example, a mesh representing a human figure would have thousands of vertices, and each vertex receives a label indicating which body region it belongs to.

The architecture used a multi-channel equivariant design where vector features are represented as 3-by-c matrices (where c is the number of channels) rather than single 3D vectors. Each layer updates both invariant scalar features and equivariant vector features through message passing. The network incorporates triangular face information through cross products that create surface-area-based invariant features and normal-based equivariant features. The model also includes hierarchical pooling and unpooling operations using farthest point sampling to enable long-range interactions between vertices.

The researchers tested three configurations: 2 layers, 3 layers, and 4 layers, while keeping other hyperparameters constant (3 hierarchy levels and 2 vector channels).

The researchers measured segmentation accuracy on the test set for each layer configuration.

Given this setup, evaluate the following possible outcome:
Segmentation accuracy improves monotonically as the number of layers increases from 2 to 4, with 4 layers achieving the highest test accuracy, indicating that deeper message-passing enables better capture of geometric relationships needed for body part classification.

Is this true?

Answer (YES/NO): NO